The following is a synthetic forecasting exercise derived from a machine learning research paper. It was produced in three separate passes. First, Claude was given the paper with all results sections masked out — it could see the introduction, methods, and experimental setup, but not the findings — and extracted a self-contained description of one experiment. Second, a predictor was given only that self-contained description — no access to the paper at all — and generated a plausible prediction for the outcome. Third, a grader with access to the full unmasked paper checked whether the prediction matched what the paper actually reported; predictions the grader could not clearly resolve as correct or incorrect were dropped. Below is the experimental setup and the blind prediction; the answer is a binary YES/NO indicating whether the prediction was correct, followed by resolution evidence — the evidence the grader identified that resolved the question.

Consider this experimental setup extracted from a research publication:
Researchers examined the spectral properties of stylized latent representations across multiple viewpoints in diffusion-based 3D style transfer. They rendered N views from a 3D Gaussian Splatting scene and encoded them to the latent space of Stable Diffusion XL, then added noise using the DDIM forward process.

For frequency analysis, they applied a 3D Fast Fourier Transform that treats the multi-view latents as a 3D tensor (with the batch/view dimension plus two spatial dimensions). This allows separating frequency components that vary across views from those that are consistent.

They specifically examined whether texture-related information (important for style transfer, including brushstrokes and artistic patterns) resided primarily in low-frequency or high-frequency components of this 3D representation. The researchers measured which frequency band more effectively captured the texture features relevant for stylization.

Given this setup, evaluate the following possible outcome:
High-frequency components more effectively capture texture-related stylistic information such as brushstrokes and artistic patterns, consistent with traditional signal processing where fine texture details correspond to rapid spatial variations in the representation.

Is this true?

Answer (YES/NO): YES